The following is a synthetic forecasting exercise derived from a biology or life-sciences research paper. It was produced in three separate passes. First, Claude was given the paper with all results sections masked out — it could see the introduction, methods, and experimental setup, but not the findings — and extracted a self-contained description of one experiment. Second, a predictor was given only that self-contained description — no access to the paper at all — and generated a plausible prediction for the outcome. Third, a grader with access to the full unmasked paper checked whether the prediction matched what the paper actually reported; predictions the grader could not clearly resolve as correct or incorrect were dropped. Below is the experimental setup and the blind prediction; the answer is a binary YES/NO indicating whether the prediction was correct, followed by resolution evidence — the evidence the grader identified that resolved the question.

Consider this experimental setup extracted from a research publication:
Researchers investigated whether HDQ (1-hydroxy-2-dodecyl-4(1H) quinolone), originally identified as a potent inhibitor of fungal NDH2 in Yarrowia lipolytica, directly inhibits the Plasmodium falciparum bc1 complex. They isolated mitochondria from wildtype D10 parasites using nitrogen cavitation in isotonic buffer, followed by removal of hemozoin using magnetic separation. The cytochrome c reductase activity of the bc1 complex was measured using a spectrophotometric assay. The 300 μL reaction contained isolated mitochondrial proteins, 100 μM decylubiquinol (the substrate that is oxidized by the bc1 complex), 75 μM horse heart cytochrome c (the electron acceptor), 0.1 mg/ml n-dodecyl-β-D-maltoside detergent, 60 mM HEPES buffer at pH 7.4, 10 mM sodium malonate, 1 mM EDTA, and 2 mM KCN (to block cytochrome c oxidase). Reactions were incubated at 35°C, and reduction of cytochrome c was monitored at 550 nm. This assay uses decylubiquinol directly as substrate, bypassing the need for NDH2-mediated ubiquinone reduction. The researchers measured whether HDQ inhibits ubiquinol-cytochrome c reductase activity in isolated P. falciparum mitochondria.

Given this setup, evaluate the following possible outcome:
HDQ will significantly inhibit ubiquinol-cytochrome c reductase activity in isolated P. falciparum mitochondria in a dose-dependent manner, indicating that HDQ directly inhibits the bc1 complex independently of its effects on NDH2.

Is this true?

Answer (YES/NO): YES